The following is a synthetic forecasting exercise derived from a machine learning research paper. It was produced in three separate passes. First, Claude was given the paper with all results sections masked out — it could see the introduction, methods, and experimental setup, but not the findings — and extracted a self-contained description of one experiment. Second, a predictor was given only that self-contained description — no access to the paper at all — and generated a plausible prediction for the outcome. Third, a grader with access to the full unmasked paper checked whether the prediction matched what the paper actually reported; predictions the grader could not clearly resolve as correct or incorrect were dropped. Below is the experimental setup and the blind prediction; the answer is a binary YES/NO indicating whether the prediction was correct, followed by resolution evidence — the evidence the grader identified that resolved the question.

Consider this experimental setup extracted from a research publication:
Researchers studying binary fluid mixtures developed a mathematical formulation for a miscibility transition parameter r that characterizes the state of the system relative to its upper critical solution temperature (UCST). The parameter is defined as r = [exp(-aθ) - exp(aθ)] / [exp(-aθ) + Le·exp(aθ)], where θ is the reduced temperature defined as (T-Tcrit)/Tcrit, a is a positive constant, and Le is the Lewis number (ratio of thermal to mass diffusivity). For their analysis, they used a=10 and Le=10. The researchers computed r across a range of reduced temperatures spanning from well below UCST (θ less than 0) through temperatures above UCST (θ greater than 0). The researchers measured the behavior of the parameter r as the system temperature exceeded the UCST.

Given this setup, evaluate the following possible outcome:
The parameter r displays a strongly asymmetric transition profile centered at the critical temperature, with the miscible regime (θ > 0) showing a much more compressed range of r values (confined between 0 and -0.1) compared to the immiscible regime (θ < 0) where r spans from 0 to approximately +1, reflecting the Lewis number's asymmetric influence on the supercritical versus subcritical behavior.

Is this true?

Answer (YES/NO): YES